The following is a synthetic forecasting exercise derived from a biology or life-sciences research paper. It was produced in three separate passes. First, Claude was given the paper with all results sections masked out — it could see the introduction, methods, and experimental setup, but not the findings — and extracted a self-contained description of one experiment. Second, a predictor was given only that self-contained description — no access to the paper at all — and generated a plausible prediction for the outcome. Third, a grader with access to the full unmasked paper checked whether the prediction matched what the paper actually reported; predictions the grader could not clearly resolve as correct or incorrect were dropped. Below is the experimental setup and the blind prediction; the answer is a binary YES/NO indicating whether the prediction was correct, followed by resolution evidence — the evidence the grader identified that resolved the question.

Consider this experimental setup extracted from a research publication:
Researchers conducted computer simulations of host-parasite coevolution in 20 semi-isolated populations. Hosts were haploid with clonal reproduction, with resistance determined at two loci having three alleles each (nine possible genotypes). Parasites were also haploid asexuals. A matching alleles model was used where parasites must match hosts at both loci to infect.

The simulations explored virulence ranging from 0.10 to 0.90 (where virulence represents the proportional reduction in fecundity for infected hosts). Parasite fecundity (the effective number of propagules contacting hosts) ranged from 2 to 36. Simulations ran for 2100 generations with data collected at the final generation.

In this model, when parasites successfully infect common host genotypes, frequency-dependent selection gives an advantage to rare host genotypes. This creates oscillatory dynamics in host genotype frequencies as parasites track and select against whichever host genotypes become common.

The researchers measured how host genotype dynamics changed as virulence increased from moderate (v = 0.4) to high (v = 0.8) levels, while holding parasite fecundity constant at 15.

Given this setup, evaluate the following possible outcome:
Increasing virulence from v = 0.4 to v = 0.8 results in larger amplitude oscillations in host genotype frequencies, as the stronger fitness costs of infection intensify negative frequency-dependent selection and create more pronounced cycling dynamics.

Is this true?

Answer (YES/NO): YES